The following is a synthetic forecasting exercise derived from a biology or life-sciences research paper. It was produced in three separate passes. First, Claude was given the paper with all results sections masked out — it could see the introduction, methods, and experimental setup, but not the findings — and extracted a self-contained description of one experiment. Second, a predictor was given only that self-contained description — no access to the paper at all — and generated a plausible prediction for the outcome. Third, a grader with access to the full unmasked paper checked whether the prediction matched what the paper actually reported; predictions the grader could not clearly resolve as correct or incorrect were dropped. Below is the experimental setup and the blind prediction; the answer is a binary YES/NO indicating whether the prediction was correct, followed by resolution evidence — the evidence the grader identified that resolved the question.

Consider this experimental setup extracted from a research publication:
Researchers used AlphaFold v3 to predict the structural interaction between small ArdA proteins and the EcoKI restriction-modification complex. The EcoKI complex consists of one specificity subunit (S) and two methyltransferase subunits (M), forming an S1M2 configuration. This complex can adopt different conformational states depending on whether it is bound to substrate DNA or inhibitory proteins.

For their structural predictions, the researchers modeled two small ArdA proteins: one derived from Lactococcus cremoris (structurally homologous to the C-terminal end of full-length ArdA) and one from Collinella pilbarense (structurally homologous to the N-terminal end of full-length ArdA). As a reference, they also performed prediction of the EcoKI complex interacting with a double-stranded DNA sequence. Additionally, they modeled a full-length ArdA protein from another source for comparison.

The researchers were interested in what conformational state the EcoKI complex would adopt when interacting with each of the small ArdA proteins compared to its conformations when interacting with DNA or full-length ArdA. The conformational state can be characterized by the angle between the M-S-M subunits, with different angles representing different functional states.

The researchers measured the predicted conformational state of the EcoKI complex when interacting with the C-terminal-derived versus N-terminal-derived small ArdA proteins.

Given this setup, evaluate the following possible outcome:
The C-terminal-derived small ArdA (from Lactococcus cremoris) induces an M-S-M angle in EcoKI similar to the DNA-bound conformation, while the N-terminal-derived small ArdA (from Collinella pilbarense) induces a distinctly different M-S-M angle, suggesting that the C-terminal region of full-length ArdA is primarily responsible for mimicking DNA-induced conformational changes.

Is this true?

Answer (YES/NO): NO